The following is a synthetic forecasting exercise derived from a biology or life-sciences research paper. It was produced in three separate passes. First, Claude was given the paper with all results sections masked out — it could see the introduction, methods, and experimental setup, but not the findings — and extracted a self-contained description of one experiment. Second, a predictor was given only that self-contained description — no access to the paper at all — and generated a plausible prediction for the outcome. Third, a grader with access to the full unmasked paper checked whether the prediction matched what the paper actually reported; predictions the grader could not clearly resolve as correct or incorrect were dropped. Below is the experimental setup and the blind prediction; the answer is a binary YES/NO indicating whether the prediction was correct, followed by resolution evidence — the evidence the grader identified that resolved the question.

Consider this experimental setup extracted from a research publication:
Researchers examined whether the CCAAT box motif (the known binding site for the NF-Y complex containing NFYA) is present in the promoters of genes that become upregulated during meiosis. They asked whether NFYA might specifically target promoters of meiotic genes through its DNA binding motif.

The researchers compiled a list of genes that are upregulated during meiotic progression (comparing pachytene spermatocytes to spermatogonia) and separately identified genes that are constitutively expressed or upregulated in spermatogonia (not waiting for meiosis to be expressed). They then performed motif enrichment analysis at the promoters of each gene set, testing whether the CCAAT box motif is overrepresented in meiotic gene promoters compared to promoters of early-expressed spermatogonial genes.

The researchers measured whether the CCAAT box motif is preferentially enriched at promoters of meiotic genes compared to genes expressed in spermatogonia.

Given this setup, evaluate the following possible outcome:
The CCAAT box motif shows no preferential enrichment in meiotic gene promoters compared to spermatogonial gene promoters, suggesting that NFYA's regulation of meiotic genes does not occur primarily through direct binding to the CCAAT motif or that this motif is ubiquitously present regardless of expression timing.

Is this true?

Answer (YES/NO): NO